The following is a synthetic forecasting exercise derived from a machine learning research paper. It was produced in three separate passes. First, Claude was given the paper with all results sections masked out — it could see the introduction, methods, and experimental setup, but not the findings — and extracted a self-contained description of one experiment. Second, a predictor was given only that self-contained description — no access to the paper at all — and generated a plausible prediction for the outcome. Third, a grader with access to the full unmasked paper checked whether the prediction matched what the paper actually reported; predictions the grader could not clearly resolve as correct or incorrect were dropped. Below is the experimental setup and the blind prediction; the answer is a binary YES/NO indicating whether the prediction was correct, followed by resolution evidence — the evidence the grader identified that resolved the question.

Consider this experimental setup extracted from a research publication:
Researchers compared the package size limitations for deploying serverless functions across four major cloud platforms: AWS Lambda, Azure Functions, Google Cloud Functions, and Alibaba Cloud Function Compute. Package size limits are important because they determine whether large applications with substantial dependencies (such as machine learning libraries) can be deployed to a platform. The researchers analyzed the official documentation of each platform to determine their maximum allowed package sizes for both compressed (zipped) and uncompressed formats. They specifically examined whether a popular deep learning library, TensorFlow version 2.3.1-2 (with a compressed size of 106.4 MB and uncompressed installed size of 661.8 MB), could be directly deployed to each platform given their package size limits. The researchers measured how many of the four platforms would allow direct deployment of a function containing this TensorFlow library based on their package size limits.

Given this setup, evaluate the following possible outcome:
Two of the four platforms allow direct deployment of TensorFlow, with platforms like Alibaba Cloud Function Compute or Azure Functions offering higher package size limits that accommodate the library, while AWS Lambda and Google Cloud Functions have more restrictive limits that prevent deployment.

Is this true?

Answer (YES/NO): NO